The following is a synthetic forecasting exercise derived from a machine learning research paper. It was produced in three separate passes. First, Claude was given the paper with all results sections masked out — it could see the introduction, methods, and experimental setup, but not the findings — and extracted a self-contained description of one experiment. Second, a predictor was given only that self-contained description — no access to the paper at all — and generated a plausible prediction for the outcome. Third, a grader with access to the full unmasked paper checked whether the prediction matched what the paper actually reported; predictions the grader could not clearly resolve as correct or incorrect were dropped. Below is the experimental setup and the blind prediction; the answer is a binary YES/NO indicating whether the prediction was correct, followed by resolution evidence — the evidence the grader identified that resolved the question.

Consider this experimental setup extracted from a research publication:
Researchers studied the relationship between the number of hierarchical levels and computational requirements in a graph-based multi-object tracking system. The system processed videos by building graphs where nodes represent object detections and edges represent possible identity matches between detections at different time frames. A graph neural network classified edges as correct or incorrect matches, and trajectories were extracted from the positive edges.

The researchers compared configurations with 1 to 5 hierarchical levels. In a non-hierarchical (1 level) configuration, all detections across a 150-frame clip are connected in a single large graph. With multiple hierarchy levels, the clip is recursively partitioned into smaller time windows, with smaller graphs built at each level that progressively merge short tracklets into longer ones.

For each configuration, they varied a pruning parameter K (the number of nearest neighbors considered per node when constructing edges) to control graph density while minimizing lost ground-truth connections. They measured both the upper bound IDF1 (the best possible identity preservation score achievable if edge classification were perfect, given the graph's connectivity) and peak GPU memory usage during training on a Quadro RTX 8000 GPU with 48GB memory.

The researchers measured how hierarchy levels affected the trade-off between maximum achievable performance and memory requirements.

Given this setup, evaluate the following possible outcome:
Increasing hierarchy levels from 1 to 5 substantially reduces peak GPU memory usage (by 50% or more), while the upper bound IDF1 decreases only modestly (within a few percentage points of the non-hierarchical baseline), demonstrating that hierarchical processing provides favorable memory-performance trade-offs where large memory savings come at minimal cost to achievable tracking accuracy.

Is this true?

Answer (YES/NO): NO